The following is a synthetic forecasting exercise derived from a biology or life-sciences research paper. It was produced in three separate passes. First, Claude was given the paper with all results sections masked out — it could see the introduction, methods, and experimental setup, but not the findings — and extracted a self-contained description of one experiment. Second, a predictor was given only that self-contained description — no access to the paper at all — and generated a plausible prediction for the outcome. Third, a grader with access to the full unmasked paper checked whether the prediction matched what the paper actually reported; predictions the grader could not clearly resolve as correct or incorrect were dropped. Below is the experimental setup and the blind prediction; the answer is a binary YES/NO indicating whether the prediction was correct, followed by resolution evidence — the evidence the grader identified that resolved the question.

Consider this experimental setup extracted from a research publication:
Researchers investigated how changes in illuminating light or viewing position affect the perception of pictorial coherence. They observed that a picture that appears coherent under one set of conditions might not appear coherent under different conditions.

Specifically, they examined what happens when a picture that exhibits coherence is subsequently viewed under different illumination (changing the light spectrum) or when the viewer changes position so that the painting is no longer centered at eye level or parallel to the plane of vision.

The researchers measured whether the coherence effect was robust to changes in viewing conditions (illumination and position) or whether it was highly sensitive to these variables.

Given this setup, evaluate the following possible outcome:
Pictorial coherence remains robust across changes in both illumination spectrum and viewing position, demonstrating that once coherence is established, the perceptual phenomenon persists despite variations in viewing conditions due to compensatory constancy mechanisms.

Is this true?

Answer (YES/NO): NO